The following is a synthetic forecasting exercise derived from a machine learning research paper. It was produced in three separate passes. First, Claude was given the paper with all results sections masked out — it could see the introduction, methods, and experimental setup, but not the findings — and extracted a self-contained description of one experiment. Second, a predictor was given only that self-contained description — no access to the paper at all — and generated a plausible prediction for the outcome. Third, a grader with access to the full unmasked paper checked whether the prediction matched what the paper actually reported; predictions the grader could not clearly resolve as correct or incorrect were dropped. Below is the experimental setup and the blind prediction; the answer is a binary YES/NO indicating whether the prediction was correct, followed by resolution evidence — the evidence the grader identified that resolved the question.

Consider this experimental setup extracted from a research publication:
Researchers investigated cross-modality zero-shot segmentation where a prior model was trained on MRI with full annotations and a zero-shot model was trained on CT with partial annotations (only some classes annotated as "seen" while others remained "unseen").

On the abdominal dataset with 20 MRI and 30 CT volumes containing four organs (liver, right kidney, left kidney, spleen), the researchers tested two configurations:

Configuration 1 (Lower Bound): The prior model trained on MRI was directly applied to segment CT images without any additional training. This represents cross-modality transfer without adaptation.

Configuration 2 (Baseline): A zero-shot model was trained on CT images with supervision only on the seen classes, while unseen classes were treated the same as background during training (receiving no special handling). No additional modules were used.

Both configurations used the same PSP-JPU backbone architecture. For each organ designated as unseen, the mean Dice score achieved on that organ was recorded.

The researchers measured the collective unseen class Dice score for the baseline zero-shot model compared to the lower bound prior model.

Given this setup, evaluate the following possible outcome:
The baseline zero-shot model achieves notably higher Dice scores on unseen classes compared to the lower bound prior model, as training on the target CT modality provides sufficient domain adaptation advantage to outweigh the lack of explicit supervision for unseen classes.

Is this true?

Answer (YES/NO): NO